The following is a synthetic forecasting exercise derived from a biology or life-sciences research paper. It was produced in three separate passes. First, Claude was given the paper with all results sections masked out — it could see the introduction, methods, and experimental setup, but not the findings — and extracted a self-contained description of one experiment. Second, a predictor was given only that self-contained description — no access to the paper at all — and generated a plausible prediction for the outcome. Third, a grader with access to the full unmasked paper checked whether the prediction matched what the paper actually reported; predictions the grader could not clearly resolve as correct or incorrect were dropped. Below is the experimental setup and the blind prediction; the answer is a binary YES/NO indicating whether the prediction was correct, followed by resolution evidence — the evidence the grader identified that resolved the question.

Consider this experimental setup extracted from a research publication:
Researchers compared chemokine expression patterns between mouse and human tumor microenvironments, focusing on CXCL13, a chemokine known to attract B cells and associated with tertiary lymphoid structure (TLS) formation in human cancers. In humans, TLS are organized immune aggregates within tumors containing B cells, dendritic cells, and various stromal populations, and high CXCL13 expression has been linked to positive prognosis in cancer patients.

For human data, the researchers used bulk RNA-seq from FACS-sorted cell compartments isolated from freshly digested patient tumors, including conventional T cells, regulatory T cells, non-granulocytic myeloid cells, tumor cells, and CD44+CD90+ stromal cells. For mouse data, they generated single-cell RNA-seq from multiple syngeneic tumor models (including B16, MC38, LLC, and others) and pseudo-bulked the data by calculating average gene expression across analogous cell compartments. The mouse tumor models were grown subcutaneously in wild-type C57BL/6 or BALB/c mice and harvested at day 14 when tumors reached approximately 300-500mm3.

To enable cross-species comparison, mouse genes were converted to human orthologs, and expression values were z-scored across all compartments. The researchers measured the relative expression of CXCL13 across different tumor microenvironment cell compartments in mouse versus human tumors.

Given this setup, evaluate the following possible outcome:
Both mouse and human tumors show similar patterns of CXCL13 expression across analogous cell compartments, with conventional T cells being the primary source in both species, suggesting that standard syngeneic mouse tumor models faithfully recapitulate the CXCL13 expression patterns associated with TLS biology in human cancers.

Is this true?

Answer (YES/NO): NO